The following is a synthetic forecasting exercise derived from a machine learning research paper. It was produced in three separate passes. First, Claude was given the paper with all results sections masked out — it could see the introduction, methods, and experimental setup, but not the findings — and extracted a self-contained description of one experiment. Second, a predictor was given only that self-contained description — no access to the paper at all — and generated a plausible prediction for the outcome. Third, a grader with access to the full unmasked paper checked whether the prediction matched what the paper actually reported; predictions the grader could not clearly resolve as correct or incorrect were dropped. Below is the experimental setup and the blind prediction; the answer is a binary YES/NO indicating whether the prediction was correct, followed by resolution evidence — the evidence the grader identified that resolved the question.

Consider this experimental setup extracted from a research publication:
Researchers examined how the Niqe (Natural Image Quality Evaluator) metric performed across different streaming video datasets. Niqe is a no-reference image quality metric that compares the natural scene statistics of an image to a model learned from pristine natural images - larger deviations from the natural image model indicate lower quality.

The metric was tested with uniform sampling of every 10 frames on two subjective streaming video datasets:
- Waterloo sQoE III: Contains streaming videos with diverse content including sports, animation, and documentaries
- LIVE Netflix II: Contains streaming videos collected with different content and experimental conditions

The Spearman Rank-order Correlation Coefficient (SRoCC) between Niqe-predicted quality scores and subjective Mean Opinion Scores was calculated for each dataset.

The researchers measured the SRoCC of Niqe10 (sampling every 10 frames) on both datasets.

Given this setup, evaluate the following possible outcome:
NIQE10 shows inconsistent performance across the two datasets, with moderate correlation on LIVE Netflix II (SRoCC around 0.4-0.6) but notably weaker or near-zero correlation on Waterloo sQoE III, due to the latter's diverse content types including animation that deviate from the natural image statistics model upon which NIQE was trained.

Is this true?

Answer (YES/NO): NO